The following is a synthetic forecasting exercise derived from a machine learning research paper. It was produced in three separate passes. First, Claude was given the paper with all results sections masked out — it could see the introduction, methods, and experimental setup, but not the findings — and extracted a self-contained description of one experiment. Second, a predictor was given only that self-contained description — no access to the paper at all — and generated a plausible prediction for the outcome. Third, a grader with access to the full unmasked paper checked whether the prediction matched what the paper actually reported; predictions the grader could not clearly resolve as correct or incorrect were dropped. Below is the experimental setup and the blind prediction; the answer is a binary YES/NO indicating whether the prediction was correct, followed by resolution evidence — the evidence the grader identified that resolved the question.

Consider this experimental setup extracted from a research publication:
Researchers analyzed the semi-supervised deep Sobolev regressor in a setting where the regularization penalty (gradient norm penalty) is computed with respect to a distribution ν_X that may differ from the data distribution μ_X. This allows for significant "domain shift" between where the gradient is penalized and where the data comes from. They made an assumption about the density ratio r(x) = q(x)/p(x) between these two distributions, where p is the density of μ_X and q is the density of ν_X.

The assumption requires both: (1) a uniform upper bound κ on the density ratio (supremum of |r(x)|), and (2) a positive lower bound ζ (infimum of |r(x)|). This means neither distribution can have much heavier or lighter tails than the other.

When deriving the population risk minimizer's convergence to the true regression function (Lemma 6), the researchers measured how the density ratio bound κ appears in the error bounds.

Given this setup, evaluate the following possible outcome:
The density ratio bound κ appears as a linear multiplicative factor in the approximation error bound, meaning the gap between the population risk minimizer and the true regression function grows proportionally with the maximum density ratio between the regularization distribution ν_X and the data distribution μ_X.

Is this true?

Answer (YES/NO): YES